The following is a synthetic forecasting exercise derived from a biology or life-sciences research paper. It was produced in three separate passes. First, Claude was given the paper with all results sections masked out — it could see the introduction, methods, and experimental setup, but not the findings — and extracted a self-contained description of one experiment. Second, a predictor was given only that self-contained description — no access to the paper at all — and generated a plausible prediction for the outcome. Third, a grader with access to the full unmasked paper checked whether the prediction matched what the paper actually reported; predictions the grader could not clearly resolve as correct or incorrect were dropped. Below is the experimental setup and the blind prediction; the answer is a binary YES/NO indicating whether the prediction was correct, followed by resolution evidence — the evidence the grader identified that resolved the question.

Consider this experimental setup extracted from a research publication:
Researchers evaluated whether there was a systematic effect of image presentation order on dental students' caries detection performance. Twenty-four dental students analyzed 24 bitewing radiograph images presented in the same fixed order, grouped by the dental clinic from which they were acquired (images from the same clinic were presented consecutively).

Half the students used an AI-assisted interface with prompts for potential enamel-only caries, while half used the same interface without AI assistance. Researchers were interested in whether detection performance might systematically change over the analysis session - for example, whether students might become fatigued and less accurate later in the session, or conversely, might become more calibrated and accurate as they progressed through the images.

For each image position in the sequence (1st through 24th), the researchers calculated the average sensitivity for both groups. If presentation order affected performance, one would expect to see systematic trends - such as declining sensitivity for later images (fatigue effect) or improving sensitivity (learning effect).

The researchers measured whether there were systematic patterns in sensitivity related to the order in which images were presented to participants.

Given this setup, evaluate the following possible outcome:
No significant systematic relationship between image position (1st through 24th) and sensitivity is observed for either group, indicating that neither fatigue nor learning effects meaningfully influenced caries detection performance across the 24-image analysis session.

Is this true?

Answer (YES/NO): YES